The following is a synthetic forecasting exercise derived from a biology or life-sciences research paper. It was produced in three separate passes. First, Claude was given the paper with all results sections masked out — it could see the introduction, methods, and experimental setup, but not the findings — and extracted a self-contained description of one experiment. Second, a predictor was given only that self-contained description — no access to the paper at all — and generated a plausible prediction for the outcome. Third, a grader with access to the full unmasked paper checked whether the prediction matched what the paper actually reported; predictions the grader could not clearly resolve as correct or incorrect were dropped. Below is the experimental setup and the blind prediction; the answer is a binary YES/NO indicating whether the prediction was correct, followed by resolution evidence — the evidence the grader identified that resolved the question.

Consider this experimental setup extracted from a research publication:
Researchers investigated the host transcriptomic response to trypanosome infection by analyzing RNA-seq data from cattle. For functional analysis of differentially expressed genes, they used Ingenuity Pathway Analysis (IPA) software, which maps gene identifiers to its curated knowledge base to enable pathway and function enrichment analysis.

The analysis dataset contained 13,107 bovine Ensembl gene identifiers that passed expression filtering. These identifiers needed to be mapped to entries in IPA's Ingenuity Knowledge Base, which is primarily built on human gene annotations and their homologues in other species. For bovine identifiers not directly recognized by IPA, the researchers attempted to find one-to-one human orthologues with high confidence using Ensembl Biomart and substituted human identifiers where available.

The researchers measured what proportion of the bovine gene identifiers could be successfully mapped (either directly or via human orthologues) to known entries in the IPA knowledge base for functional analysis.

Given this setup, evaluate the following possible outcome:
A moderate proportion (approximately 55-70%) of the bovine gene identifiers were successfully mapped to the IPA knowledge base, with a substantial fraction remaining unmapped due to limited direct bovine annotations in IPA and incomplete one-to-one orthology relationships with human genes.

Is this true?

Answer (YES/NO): NO